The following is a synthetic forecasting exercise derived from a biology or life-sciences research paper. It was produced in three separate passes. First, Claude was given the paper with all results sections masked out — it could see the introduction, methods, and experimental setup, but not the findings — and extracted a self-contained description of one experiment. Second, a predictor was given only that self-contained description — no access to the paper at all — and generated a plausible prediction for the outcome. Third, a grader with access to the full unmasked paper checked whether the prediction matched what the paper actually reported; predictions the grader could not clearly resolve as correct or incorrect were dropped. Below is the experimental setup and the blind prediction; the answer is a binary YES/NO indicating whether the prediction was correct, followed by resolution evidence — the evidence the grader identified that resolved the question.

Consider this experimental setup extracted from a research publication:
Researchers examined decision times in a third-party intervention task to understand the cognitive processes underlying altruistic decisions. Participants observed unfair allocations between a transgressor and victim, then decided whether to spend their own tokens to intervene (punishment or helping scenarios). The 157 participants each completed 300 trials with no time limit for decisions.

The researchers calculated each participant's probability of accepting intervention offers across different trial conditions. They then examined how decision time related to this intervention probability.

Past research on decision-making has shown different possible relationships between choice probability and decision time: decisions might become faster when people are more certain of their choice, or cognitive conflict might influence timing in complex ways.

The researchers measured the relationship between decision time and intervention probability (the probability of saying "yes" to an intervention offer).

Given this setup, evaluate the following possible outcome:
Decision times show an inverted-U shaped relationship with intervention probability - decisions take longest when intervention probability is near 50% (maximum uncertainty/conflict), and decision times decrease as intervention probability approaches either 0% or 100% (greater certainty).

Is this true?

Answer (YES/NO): YES